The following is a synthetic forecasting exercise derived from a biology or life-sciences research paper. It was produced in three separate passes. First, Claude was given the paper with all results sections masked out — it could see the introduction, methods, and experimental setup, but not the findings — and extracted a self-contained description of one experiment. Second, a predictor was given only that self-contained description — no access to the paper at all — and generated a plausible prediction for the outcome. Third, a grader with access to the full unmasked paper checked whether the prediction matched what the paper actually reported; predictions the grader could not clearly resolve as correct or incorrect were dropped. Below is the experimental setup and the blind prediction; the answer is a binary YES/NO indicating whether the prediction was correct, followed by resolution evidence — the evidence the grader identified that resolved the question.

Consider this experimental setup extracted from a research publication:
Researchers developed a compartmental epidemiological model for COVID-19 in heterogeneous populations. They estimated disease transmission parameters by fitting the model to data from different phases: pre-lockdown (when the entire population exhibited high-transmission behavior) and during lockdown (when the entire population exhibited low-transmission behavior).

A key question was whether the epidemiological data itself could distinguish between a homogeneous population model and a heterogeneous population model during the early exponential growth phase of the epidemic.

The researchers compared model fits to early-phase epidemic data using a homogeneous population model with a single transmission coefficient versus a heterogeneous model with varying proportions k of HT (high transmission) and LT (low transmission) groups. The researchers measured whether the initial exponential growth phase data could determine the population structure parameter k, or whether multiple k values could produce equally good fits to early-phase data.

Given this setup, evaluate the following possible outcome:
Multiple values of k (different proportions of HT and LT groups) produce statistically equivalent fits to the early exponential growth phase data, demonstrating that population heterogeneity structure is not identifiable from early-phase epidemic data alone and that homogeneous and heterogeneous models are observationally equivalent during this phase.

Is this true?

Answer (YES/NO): YES